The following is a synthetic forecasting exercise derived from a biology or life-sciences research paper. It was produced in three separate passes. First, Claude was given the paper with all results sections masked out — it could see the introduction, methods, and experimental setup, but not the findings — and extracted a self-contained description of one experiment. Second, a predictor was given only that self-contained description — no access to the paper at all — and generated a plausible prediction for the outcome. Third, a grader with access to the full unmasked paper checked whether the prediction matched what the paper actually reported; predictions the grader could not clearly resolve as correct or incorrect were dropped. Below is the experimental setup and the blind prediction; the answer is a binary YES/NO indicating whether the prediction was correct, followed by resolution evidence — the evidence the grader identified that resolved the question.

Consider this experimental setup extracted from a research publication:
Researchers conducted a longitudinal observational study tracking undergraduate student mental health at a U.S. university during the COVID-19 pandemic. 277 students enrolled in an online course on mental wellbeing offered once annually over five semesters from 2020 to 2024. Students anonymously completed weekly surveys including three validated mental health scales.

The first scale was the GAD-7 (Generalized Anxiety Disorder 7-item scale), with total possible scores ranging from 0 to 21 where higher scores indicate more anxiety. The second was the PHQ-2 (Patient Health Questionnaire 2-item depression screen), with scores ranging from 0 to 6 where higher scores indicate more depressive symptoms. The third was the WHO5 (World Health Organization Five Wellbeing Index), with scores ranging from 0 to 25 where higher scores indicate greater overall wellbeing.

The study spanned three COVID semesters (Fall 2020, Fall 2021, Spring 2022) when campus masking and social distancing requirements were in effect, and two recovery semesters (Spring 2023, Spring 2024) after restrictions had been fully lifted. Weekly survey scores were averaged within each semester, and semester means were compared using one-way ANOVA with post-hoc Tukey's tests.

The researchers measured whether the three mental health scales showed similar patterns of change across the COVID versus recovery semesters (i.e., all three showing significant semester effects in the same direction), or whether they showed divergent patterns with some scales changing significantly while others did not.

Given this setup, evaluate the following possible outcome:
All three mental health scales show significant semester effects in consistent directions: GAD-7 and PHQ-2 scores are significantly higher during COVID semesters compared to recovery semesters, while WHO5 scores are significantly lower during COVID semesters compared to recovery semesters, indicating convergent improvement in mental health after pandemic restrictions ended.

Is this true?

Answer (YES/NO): NO